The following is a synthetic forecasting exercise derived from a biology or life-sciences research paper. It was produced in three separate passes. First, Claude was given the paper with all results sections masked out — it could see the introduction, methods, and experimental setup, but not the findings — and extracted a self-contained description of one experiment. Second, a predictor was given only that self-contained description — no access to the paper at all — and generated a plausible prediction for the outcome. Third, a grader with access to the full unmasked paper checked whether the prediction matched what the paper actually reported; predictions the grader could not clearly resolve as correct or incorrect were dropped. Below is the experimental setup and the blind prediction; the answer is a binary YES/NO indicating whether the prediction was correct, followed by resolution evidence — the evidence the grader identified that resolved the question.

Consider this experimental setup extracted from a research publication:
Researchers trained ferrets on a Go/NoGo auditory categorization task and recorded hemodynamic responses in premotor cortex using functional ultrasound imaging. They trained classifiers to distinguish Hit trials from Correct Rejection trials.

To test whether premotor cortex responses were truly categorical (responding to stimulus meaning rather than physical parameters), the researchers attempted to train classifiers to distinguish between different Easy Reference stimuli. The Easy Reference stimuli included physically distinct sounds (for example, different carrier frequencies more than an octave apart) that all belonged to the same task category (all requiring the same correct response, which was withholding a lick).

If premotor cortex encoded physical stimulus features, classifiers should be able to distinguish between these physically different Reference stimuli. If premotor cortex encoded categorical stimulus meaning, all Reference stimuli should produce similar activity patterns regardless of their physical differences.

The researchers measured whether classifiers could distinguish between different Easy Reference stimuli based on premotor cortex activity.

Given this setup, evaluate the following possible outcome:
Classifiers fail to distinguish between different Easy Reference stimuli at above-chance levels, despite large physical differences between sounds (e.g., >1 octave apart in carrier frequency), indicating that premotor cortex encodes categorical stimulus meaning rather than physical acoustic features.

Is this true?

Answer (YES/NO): YES